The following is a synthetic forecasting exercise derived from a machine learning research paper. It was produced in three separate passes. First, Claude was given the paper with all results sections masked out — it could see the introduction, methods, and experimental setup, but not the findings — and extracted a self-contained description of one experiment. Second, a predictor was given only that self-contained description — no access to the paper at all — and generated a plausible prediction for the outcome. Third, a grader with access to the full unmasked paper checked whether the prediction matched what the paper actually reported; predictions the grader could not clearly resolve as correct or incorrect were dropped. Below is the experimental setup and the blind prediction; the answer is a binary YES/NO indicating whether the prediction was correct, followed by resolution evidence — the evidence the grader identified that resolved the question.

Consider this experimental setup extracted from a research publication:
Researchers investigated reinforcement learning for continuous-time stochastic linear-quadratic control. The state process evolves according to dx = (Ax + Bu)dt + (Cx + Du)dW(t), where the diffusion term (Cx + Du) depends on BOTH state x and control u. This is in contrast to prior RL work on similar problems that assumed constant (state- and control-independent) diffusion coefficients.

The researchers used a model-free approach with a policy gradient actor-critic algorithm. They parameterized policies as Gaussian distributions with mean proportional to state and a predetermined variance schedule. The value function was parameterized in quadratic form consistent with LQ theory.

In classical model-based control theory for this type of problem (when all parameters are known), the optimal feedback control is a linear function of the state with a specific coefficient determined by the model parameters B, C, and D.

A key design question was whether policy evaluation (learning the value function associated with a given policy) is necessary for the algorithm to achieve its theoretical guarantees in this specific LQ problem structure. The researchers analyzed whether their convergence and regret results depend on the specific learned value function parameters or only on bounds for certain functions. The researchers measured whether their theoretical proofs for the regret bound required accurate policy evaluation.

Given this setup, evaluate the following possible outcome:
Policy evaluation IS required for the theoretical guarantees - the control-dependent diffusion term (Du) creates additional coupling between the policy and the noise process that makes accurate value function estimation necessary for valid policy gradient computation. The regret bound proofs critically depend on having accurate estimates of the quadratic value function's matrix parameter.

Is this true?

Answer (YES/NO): NO